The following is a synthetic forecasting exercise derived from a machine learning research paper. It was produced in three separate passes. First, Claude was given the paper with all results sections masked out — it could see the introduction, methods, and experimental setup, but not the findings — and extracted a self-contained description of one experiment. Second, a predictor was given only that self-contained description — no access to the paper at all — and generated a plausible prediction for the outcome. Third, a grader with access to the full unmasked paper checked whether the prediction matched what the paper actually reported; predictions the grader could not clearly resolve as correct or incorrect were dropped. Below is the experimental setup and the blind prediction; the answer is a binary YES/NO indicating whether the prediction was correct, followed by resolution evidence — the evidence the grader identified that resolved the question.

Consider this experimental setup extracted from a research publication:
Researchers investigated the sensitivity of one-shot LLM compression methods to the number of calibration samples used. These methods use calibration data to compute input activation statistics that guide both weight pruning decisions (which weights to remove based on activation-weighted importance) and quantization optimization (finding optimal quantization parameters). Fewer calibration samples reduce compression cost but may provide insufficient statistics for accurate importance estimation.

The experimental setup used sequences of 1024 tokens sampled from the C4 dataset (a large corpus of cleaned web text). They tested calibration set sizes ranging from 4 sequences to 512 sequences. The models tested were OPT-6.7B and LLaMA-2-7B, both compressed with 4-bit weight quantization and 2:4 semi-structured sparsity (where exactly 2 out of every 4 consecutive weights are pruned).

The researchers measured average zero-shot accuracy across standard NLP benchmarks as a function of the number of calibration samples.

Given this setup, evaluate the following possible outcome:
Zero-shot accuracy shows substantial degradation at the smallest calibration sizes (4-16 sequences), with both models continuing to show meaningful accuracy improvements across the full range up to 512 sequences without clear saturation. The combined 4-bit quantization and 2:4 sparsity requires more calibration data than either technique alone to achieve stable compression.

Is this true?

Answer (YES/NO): NO